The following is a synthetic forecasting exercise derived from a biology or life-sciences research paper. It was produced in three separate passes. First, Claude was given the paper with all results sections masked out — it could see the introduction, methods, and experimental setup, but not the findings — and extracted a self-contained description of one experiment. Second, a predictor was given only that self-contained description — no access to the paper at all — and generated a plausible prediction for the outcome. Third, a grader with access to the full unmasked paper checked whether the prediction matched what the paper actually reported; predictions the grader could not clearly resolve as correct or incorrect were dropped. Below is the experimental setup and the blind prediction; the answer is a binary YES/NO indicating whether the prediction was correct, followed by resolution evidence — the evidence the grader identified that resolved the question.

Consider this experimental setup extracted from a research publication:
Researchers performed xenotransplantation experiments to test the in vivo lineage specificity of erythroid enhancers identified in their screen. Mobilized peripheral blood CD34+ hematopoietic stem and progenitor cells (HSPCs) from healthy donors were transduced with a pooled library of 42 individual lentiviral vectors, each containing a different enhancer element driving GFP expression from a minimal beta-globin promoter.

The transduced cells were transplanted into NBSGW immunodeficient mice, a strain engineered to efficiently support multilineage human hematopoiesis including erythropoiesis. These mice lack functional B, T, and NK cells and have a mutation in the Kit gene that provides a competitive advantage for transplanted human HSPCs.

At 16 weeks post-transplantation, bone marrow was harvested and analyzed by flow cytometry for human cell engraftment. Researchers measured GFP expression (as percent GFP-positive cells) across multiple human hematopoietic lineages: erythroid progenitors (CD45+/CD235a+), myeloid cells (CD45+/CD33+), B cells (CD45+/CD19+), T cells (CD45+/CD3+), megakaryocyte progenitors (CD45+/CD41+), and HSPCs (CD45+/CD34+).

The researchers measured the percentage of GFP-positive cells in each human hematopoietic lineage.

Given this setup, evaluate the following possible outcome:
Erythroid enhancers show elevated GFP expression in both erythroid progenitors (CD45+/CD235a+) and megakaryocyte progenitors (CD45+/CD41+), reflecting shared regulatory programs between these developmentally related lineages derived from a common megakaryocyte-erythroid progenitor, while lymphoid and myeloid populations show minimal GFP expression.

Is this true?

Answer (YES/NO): NO